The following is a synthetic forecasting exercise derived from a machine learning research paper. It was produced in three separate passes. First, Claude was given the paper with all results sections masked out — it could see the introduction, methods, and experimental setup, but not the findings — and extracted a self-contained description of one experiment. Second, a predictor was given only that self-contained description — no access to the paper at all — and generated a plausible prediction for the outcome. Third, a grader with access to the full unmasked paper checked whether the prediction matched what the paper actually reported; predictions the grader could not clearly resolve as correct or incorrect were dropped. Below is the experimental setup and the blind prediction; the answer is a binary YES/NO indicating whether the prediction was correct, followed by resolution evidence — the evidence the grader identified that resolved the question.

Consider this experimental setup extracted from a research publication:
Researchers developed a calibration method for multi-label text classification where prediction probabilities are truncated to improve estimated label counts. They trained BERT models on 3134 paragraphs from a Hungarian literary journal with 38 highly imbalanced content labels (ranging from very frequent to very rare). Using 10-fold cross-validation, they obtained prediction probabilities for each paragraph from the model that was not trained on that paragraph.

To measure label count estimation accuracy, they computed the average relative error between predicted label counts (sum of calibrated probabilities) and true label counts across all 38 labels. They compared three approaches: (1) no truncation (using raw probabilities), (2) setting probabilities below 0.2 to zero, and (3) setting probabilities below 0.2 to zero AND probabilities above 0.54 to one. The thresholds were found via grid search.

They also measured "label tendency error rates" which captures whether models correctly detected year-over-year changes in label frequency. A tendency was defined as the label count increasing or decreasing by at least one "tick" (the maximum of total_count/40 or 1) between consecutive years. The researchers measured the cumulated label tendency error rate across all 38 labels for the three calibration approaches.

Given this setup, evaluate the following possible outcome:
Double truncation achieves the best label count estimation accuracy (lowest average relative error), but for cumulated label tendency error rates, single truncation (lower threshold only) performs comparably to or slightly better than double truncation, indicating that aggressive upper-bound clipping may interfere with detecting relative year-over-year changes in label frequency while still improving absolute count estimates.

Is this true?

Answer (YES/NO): YES